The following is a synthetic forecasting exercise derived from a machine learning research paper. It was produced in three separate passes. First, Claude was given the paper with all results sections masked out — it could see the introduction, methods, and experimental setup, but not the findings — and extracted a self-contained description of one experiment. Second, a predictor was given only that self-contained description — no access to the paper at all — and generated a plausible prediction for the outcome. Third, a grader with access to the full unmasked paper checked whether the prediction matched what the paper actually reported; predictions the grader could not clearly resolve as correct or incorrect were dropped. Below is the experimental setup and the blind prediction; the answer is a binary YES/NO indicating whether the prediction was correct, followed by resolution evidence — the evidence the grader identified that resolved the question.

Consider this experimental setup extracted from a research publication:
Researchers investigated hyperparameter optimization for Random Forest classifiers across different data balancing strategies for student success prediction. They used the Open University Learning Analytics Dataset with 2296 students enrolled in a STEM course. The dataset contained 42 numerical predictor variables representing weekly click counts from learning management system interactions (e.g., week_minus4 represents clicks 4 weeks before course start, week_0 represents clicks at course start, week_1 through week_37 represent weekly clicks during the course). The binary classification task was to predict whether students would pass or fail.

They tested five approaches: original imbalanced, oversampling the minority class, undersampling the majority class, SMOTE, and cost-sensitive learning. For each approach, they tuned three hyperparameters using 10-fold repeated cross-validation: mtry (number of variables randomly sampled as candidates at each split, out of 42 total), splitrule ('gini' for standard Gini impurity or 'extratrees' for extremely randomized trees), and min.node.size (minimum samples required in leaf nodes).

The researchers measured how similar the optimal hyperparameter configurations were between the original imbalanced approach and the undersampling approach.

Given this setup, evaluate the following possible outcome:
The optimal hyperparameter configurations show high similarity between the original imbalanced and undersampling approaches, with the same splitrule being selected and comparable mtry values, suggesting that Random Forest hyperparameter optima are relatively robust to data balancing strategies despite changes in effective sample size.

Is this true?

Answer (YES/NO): NO